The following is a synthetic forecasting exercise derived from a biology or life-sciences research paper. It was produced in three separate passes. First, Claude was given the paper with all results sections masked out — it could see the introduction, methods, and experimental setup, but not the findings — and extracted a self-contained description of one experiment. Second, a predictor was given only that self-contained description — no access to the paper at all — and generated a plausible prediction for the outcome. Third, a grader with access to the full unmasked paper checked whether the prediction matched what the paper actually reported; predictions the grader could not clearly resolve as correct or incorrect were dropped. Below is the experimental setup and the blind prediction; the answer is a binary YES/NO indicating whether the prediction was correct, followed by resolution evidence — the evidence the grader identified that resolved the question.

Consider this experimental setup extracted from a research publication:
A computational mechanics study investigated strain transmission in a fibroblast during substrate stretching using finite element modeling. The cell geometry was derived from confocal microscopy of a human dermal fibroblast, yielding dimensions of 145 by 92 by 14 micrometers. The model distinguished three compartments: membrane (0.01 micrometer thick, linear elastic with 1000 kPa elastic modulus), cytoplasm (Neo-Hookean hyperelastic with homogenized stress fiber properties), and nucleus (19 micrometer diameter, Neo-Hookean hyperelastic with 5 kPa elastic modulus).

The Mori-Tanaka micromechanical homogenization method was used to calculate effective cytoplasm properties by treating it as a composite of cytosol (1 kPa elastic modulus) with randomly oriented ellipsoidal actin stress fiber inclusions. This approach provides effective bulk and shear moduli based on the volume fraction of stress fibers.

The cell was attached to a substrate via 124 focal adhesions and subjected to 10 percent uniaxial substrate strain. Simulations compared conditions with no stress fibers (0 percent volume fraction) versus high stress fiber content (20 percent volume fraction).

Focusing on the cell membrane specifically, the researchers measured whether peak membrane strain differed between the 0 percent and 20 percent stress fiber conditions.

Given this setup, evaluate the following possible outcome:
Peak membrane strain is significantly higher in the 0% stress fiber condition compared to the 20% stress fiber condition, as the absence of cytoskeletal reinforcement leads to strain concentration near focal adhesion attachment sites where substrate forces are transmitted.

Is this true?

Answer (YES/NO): NO